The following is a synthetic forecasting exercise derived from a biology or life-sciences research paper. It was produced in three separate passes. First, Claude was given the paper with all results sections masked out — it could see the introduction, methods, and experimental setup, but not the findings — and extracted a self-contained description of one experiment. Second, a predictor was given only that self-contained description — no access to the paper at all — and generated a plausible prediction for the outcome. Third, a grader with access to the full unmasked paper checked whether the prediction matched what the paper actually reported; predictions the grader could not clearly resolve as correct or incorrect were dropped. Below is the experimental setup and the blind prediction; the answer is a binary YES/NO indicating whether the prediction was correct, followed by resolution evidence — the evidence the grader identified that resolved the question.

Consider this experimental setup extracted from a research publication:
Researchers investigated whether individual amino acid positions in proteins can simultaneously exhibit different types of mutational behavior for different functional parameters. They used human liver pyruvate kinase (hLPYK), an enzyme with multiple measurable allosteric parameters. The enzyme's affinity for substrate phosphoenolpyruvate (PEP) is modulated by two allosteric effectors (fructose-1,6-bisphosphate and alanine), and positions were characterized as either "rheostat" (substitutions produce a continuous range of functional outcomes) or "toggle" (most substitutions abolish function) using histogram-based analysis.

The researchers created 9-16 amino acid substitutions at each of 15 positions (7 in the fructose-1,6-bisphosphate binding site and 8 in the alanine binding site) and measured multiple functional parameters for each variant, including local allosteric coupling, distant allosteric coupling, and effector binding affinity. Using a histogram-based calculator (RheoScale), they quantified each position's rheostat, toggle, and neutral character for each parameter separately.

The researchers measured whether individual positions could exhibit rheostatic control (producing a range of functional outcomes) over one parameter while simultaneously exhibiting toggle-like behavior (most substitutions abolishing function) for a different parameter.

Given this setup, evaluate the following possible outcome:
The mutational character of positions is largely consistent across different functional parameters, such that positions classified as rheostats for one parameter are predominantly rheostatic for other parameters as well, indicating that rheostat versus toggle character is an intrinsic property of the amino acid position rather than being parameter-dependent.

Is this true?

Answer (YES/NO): NO